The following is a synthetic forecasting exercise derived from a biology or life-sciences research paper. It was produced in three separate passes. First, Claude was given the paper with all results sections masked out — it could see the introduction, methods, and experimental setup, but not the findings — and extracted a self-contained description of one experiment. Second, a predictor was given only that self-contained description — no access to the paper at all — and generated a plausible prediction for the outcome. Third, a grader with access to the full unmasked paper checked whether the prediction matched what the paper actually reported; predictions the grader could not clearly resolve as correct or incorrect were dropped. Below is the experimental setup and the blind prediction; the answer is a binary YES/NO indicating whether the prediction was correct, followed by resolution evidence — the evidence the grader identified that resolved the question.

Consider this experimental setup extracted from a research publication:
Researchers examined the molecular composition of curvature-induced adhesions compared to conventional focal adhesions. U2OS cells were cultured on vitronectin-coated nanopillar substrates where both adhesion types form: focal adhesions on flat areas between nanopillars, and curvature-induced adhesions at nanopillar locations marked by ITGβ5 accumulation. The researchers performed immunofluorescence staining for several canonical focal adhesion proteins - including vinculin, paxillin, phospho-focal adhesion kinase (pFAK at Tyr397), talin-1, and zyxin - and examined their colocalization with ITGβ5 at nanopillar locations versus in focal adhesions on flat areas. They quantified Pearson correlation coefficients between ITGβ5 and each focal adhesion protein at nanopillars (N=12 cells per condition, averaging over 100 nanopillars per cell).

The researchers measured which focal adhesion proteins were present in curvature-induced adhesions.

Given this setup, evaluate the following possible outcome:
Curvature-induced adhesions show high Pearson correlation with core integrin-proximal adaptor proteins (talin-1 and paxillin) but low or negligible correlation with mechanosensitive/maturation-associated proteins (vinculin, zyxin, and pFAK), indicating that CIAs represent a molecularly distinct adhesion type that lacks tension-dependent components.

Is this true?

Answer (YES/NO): NO